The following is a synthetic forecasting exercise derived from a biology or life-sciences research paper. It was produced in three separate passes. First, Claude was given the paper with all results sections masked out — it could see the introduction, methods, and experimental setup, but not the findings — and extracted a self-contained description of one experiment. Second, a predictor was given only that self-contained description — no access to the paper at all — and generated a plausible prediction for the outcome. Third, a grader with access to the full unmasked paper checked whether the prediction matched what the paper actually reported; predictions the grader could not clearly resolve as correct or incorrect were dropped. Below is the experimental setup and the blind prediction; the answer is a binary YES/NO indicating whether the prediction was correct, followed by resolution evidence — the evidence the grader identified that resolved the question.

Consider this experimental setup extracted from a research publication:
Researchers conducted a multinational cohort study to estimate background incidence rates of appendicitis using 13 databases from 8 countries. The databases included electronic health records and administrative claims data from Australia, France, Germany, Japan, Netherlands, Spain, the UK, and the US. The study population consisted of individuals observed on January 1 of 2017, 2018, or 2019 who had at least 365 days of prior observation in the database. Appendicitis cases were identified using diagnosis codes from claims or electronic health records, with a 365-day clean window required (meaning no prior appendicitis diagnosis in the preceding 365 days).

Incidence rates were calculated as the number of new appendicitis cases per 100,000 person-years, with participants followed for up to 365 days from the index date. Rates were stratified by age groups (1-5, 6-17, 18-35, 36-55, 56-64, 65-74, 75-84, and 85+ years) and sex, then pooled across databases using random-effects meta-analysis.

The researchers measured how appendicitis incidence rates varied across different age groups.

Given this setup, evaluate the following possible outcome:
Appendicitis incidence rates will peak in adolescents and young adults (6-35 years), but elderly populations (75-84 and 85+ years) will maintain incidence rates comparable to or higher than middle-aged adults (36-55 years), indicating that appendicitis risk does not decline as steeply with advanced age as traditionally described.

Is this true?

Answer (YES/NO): NO